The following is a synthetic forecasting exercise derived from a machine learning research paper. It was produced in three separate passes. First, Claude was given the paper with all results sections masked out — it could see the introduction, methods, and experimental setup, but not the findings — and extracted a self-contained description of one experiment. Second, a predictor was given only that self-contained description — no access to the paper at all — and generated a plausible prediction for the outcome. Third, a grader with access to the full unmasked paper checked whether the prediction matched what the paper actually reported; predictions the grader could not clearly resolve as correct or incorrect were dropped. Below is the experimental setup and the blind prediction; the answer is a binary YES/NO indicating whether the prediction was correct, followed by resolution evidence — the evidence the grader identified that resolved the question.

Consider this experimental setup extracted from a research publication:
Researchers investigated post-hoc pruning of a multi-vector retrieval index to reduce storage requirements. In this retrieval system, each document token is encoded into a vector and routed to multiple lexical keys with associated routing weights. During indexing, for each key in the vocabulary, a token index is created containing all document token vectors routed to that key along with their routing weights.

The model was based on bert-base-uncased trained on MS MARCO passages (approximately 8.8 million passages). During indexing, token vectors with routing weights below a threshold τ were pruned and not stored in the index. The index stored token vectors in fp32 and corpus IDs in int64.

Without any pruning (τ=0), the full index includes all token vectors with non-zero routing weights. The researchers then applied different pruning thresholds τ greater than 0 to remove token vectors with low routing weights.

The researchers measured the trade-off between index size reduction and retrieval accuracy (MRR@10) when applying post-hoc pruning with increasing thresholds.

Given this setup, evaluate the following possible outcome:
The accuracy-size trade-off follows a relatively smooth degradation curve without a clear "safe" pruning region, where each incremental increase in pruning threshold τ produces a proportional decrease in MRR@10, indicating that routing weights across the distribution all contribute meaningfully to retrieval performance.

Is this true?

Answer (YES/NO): NO